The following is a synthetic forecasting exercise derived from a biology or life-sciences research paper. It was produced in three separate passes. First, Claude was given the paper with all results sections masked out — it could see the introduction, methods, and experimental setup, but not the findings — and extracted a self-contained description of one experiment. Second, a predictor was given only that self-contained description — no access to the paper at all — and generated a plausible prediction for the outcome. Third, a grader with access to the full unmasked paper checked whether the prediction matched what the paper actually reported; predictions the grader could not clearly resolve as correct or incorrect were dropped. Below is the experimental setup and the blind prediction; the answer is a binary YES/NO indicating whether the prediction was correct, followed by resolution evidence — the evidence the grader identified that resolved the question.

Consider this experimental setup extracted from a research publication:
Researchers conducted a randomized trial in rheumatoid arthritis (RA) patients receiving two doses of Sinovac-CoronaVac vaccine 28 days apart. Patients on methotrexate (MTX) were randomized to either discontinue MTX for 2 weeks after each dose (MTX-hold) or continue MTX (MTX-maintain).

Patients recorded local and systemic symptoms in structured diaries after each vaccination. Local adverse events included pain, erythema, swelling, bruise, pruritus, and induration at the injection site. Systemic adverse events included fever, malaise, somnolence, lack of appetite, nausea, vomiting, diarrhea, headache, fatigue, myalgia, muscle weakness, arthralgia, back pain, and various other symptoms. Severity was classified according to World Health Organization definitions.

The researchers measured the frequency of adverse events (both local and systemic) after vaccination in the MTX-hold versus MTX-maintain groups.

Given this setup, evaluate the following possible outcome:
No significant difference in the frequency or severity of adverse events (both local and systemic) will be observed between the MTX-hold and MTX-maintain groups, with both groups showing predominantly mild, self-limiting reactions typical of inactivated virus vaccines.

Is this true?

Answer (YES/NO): NO